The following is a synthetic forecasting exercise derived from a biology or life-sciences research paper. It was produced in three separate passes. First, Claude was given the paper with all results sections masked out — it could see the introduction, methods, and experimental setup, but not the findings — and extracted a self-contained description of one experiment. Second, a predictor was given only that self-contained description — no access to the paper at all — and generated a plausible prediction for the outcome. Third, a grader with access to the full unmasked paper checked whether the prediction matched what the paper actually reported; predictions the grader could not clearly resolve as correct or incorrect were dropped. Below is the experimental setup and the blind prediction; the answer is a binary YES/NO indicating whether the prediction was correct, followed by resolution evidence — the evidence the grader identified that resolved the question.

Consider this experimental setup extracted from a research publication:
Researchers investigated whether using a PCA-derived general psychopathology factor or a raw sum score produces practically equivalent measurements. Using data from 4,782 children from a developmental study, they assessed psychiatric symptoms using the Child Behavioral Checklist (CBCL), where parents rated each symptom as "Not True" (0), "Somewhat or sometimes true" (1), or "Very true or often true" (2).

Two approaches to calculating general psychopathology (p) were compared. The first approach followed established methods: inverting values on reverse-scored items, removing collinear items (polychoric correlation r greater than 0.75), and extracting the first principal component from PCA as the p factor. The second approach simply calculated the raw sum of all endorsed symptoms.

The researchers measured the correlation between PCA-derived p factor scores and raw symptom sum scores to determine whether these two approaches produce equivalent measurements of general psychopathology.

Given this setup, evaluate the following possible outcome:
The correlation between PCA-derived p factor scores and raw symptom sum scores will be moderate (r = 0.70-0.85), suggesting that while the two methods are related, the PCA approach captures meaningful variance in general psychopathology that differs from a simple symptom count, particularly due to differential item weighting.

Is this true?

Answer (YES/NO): NO